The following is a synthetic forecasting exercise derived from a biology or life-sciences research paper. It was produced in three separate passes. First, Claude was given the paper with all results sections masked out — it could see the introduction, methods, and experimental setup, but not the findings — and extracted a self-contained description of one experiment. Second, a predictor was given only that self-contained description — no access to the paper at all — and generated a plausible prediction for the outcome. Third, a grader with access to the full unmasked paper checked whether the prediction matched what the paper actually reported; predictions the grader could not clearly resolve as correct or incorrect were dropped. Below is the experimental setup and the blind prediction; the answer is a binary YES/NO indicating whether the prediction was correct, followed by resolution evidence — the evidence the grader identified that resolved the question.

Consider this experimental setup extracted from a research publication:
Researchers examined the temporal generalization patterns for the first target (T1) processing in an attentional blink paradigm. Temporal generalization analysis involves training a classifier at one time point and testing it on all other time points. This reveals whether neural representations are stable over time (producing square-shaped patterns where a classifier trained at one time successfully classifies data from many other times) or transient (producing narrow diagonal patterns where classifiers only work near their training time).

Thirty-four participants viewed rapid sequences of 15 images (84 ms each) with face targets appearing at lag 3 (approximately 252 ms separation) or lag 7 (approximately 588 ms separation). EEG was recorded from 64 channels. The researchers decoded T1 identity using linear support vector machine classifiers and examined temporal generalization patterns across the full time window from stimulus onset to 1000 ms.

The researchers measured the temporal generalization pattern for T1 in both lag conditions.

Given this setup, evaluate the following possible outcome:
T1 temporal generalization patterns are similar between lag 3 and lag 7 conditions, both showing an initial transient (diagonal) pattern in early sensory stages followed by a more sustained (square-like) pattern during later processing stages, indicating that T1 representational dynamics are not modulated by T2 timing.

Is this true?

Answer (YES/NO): NO